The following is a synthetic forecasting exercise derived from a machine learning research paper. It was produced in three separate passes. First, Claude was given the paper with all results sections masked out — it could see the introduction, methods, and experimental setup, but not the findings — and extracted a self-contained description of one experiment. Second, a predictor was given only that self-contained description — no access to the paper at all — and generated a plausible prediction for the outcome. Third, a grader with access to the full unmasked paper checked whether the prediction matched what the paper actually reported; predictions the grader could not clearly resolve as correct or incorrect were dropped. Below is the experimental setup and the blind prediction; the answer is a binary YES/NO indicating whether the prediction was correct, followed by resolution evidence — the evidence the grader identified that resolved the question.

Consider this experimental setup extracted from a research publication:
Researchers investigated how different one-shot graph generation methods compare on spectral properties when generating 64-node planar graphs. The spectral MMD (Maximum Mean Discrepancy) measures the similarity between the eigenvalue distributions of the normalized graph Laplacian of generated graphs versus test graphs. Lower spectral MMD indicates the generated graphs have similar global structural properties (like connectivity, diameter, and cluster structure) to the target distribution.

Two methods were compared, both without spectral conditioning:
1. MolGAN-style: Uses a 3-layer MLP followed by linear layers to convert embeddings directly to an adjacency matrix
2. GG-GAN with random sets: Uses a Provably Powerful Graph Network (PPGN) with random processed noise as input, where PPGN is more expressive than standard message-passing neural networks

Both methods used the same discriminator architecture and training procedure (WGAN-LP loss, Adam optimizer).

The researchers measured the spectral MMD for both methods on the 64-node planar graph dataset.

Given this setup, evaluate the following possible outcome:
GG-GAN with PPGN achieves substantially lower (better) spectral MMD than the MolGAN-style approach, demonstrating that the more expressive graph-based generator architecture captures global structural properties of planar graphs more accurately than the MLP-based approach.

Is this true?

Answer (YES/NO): NO